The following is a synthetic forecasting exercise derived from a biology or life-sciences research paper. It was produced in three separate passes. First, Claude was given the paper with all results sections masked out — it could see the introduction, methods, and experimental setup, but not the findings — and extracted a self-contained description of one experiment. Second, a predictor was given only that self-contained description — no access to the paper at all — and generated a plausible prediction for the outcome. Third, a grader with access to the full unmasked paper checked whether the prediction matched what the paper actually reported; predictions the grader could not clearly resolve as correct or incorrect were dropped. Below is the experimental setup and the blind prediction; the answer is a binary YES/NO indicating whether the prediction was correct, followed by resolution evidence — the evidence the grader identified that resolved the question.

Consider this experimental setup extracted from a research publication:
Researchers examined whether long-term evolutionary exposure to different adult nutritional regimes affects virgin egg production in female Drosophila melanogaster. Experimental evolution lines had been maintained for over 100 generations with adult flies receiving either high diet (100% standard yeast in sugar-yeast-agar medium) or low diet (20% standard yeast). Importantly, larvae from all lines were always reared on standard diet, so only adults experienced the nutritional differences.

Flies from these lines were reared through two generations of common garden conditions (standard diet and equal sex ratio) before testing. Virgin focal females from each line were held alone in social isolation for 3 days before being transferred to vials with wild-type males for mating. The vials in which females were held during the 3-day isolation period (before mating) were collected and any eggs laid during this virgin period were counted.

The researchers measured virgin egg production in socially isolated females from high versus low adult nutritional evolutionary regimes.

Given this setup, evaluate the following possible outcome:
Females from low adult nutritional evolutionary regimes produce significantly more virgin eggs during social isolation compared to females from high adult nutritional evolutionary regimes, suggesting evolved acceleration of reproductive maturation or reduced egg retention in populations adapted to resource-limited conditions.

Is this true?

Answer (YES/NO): YES